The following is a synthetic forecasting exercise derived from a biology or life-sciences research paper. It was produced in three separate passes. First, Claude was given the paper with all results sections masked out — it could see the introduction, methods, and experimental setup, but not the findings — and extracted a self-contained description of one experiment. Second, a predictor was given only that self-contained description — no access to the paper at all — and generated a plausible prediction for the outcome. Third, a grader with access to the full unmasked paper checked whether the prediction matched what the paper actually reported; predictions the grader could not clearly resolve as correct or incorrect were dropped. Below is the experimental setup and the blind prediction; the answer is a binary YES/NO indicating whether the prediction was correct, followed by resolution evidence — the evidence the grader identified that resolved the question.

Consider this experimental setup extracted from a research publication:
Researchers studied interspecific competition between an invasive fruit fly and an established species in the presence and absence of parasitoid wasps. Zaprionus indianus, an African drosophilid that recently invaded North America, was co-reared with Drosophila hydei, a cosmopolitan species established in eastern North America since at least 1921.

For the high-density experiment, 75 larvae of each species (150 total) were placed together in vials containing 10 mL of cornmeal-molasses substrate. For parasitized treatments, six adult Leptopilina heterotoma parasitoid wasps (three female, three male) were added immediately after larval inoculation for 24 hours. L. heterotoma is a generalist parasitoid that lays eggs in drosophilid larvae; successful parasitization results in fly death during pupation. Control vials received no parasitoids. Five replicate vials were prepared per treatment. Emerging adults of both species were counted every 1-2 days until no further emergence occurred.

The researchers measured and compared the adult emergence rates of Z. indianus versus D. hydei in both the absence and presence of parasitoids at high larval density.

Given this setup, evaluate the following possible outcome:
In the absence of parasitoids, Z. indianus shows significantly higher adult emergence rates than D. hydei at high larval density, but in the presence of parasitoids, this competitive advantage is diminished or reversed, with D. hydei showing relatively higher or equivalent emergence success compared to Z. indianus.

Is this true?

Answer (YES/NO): NO